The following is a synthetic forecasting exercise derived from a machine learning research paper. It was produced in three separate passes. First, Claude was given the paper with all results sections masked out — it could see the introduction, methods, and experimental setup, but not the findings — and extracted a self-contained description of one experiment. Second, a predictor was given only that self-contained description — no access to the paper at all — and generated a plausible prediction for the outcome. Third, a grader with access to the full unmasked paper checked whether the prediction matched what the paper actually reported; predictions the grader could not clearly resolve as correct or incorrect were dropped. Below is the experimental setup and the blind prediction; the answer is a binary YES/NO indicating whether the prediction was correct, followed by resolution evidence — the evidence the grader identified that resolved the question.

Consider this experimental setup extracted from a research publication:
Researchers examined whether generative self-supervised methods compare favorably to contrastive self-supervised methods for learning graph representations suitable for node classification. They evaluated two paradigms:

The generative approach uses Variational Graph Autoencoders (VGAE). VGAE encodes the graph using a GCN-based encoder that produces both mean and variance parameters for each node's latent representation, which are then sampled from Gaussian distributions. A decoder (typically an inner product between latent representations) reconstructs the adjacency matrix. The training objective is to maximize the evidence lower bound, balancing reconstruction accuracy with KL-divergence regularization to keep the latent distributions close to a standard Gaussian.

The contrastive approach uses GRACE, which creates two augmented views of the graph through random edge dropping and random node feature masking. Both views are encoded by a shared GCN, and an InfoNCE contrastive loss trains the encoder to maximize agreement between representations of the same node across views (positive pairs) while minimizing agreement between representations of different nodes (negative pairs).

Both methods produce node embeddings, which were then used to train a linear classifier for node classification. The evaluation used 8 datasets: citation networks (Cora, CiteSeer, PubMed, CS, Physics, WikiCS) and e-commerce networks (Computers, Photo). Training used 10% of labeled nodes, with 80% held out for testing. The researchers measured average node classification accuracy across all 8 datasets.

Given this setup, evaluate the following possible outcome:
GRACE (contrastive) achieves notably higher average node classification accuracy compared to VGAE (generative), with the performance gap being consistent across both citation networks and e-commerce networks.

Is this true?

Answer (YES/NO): NO